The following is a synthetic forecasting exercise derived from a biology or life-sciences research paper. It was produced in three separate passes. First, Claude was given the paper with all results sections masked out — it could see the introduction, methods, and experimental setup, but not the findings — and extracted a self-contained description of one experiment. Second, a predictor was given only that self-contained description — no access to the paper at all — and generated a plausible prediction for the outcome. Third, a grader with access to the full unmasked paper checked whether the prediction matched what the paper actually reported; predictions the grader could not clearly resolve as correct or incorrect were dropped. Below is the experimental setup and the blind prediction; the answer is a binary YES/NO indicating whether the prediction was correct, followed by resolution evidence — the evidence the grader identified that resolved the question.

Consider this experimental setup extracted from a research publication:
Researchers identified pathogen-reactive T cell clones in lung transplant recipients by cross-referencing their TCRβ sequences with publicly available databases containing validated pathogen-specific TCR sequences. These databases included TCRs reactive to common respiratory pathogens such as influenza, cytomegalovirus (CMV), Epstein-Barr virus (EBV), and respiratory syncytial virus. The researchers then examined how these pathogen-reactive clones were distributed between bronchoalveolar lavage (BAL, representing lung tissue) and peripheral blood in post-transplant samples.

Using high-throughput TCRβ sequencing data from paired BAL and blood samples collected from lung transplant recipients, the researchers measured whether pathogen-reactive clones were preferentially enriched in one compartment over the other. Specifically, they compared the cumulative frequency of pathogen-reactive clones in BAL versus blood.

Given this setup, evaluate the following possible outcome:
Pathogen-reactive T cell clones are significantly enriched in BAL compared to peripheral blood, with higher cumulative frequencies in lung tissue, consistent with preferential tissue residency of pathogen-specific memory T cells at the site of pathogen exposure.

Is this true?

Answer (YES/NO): YES